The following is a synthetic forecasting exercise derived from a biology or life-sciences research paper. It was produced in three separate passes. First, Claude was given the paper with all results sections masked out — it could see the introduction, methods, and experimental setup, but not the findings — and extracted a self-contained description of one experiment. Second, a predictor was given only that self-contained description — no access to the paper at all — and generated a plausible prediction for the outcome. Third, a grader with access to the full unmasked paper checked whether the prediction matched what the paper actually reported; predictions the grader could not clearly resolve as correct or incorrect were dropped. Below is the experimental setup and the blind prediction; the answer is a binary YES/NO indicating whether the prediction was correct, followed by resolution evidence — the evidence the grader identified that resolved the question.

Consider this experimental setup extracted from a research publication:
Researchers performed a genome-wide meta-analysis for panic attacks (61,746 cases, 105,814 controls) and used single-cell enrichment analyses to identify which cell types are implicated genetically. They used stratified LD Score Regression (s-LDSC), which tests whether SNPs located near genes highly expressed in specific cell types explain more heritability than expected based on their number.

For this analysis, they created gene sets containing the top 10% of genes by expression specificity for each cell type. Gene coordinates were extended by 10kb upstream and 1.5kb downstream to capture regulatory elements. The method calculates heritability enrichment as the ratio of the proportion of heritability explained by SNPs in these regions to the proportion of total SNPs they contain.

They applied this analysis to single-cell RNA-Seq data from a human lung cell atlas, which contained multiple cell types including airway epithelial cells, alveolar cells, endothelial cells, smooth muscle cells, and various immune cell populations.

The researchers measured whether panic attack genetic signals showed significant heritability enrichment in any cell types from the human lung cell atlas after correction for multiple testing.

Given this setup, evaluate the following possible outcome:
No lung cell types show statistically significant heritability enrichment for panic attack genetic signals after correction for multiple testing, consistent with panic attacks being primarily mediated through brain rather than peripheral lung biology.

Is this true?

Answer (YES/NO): NO